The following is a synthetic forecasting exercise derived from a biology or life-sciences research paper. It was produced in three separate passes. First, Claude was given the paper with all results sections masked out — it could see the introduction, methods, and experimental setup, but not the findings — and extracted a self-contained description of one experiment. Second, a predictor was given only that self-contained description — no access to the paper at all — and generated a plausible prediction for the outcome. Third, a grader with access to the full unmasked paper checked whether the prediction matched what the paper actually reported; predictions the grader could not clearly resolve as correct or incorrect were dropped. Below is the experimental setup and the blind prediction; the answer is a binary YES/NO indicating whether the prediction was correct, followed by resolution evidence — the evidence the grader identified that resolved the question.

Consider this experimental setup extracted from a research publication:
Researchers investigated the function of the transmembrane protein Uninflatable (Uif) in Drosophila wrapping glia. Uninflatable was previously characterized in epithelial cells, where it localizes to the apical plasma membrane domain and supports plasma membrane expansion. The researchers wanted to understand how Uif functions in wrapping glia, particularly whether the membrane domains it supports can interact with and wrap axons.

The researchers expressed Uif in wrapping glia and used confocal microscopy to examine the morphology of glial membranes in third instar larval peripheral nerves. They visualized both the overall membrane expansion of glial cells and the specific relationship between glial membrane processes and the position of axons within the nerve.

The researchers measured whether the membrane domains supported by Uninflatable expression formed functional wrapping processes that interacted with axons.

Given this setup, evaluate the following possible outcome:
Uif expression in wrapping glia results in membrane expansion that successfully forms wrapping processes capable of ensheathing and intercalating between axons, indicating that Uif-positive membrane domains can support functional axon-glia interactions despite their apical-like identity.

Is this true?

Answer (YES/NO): NO